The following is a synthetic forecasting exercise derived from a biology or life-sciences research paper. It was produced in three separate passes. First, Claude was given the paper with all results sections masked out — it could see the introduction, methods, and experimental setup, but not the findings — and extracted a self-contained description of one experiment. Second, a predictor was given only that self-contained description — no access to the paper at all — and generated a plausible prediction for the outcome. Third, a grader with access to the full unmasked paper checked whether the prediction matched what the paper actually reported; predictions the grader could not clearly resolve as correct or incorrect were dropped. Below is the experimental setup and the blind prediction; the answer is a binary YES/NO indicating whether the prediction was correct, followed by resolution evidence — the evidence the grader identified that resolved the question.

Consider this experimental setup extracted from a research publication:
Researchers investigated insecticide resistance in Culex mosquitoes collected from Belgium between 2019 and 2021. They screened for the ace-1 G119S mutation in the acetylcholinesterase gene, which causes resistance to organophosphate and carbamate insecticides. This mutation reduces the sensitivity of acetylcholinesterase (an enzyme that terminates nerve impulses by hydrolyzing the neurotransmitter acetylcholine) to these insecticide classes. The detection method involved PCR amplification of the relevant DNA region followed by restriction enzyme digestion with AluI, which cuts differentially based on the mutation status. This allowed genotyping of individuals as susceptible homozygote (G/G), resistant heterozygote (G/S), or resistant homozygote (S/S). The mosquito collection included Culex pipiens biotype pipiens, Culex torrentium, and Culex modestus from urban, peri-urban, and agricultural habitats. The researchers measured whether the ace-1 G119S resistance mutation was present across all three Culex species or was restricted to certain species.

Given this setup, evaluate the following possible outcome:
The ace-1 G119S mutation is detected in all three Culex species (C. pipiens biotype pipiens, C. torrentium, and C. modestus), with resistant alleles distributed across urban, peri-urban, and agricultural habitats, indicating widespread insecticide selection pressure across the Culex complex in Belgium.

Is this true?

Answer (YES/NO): NO